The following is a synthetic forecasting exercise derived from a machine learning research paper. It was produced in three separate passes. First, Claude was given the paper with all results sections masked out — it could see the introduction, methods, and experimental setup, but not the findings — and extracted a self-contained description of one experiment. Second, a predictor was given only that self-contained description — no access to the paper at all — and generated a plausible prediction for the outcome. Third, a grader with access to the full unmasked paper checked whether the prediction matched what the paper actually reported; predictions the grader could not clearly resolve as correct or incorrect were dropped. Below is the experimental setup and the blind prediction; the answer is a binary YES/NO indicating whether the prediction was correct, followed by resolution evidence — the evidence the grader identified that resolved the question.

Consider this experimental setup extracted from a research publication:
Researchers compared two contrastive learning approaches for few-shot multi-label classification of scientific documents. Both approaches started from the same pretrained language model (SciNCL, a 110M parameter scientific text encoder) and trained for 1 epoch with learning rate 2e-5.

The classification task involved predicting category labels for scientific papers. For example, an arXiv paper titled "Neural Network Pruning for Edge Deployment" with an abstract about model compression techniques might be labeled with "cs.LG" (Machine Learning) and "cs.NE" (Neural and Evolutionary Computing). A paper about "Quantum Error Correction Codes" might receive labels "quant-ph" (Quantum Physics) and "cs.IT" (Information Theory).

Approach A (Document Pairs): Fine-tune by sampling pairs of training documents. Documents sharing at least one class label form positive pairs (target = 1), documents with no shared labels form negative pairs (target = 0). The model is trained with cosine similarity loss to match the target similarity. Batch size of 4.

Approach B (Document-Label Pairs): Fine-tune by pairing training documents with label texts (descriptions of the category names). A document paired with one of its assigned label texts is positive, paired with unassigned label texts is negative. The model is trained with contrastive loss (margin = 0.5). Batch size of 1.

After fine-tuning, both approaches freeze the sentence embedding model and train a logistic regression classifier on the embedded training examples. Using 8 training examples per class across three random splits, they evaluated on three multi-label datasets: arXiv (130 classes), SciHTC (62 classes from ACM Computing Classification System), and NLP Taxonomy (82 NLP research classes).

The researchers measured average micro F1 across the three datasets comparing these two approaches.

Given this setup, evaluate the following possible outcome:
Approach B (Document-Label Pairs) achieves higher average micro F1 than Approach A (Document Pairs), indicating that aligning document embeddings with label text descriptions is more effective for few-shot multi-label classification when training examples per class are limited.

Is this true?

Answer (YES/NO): YES